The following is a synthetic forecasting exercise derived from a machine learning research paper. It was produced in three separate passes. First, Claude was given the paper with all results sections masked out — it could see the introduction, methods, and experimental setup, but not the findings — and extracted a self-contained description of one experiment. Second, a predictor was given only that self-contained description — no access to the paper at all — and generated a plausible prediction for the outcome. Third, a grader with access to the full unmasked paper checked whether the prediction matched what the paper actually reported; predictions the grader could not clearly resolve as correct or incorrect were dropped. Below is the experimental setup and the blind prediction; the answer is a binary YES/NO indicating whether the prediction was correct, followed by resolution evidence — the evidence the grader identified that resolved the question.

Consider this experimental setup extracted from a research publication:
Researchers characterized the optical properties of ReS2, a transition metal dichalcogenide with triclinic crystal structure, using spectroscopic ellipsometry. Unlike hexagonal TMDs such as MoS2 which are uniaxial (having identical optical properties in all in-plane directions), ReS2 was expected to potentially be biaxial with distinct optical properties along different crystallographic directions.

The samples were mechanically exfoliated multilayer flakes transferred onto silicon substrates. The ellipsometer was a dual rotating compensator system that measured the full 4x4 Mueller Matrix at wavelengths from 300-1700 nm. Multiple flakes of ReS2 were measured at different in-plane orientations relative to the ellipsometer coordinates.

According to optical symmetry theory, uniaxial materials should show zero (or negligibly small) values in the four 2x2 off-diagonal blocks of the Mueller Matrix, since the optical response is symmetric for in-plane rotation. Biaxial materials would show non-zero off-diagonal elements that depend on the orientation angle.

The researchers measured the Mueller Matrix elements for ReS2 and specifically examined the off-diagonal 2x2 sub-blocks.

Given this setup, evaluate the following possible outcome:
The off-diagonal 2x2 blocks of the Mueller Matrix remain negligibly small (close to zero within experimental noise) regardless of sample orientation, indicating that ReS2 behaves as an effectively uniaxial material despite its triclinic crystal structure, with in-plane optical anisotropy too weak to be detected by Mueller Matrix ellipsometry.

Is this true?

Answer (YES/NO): NO